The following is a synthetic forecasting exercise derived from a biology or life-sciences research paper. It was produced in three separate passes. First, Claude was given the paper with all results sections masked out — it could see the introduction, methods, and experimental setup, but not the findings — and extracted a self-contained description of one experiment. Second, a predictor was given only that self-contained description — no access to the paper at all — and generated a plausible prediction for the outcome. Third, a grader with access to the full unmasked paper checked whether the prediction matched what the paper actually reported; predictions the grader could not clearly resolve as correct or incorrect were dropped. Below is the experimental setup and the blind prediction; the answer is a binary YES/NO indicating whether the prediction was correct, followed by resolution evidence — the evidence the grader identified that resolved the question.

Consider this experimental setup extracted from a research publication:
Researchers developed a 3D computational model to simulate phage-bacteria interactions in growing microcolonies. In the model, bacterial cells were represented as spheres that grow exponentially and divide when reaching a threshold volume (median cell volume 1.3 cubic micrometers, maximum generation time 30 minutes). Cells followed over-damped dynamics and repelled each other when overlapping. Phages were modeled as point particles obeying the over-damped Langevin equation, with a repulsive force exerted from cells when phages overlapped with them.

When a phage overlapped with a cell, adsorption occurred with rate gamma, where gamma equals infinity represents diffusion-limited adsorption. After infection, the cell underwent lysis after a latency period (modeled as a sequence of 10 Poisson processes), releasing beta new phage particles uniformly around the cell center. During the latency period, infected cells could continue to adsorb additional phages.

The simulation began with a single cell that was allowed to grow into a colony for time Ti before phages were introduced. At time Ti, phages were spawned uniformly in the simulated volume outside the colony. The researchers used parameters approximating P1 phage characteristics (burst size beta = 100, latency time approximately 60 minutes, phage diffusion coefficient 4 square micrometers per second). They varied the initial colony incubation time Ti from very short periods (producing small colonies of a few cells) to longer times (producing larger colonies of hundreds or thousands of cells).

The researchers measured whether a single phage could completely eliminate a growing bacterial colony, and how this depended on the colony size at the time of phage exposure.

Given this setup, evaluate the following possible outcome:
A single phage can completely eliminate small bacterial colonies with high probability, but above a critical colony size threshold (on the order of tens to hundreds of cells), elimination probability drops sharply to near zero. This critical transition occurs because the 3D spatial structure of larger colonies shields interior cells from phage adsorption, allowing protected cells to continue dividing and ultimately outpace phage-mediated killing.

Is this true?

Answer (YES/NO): YES